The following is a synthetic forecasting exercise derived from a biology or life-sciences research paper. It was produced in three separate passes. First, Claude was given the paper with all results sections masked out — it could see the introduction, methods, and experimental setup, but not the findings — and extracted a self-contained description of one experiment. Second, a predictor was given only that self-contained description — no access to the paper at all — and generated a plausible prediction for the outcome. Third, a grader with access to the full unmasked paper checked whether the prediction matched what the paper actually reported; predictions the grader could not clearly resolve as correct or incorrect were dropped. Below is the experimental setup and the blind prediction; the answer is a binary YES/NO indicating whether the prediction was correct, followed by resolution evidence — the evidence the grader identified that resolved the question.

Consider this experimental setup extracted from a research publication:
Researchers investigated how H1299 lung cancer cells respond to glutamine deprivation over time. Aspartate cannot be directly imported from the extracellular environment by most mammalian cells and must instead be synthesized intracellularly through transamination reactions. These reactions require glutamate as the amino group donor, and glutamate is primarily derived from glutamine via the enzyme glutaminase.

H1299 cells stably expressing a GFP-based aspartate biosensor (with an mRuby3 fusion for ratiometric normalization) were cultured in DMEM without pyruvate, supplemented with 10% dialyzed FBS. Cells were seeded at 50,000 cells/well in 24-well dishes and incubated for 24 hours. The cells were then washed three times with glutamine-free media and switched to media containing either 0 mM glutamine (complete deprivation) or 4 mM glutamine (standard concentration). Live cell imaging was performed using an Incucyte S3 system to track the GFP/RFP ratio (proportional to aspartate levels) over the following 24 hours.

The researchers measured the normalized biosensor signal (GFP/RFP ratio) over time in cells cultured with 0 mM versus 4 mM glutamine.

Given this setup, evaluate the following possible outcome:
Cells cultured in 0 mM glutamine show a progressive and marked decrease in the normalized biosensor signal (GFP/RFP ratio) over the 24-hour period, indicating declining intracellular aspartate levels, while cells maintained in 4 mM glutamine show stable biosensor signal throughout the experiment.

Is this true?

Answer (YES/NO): NO